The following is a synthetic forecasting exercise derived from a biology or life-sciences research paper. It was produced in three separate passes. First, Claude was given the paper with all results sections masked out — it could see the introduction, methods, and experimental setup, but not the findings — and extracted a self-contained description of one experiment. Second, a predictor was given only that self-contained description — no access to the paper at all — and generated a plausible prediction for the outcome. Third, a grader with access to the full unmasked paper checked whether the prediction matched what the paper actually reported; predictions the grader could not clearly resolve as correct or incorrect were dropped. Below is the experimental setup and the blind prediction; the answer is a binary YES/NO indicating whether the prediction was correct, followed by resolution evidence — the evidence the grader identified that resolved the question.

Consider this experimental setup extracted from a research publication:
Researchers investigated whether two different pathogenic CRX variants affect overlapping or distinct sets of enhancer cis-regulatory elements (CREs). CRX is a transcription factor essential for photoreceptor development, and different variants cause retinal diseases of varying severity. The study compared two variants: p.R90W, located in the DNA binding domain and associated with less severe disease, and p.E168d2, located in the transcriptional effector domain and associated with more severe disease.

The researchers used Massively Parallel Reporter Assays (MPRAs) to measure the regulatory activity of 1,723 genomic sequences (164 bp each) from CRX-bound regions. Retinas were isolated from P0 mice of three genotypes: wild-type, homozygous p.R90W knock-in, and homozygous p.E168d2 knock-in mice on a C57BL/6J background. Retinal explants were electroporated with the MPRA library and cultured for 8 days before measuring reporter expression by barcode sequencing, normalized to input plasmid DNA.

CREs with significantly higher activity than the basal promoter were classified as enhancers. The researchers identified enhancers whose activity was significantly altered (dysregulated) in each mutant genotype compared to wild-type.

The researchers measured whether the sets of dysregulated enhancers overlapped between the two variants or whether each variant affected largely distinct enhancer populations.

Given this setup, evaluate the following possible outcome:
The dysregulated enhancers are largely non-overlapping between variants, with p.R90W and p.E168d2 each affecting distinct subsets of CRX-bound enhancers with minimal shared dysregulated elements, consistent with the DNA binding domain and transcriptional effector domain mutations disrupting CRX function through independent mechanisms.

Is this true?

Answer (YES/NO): NO